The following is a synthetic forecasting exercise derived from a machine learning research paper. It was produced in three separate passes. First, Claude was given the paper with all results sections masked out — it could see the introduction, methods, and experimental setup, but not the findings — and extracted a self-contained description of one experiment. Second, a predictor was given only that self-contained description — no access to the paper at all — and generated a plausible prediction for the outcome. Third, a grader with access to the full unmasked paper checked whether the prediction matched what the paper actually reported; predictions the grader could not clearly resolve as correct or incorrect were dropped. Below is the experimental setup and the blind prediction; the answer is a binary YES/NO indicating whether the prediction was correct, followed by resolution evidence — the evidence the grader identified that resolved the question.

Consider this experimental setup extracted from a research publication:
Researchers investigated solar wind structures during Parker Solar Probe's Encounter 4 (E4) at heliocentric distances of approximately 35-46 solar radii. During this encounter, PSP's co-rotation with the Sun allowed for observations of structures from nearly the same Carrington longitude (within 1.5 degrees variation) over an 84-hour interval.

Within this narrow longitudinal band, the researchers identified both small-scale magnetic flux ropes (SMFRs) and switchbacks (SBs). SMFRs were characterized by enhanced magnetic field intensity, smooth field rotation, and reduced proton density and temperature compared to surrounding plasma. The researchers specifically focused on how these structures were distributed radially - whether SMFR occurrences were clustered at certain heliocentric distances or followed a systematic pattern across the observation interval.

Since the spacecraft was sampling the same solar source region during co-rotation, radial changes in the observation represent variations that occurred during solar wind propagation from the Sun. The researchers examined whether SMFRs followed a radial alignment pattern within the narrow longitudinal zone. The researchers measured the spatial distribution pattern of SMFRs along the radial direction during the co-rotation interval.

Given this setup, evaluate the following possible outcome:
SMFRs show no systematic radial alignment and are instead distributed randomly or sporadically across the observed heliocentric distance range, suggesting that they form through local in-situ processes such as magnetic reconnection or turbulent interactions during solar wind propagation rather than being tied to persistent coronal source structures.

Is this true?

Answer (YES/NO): NO